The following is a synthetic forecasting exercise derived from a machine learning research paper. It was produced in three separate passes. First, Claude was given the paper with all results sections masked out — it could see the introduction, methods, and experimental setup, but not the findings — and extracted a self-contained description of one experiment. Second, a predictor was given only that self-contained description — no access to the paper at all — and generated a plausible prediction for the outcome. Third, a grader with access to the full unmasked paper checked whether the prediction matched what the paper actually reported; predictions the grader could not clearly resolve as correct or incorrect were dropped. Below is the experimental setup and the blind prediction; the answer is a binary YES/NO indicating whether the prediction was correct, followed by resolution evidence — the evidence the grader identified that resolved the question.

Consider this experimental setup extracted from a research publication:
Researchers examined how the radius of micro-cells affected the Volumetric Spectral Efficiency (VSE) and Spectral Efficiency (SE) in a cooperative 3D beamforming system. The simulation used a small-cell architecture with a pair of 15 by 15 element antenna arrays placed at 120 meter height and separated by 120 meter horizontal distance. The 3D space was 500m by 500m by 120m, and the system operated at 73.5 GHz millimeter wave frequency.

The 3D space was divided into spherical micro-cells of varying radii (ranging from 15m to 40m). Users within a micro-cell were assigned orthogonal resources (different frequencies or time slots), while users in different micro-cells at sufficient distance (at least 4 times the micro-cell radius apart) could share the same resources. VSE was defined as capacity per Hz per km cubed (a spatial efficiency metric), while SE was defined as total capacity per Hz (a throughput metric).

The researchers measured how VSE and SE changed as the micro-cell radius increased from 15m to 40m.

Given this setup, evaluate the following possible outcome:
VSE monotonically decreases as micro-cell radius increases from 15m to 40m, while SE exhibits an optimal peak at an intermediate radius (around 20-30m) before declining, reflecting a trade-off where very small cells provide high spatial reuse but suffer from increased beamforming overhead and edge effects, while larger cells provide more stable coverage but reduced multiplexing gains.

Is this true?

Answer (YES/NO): NO